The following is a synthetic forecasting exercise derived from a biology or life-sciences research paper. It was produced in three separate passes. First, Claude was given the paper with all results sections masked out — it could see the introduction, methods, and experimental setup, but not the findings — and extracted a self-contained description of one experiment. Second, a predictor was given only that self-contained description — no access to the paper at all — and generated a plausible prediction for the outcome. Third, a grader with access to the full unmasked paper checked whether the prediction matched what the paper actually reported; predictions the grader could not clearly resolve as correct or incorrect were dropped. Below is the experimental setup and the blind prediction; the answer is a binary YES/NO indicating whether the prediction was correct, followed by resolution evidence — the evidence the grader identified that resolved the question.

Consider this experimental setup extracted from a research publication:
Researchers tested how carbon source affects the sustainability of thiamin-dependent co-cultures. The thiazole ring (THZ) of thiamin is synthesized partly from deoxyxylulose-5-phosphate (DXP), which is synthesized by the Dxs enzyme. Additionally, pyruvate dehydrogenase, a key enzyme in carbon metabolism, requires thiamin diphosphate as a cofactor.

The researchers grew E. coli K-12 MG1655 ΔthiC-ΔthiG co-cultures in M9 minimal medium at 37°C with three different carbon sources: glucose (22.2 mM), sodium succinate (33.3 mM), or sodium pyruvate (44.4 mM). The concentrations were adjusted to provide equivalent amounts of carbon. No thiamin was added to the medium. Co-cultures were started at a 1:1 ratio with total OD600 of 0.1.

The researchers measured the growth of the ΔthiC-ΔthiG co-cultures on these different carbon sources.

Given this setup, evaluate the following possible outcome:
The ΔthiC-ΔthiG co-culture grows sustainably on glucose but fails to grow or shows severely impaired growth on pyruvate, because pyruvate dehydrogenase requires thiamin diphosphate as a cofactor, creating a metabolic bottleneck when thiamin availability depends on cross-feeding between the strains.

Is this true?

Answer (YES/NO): NO